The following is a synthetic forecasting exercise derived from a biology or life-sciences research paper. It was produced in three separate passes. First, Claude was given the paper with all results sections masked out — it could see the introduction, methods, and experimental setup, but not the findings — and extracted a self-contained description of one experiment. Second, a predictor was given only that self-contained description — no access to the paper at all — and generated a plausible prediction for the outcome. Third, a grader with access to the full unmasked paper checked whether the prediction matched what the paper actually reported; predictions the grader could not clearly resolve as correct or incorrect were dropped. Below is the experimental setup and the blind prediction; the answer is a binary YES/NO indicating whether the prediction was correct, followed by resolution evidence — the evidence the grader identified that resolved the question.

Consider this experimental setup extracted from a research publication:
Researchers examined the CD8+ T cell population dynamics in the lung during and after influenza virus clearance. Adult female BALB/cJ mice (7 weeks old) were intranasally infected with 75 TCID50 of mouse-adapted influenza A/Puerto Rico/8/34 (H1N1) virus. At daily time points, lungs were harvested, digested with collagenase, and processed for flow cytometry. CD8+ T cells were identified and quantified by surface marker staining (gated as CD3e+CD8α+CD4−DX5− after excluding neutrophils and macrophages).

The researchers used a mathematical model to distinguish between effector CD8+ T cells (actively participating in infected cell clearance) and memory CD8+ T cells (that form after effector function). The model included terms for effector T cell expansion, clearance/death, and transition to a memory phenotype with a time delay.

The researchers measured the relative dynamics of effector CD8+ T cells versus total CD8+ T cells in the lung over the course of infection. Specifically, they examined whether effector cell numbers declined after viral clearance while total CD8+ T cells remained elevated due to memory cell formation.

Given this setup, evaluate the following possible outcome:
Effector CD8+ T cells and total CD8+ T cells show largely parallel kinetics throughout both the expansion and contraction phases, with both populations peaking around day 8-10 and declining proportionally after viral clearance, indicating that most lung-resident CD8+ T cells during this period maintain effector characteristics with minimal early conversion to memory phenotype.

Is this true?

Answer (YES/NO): NO